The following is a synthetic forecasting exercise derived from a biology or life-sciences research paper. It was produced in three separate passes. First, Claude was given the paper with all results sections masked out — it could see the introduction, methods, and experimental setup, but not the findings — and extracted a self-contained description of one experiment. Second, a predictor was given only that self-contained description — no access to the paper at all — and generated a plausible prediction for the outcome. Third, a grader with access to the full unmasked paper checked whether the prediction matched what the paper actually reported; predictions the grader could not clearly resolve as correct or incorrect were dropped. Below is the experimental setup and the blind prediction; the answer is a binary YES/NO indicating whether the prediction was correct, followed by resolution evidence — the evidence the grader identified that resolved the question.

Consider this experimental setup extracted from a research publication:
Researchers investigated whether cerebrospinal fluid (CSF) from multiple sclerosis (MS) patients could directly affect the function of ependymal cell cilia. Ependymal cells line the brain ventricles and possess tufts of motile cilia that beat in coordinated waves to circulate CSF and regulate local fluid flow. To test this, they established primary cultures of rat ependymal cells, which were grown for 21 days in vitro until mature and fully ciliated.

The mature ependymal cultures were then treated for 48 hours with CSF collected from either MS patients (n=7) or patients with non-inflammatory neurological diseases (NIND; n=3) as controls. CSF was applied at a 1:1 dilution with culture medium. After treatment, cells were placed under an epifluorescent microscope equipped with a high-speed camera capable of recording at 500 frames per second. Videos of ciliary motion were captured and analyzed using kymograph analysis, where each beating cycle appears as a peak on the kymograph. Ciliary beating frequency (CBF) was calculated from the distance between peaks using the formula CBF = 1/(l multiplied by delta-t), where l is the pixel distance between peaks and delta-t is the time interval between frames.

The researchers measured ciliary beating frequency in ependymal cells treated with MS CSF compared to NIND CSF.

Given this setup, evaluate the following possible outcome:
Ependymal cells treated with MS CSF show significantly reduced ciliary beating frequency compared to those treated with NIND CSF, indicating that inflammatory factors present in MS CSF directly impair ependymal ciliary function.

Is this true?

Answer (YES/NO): YES